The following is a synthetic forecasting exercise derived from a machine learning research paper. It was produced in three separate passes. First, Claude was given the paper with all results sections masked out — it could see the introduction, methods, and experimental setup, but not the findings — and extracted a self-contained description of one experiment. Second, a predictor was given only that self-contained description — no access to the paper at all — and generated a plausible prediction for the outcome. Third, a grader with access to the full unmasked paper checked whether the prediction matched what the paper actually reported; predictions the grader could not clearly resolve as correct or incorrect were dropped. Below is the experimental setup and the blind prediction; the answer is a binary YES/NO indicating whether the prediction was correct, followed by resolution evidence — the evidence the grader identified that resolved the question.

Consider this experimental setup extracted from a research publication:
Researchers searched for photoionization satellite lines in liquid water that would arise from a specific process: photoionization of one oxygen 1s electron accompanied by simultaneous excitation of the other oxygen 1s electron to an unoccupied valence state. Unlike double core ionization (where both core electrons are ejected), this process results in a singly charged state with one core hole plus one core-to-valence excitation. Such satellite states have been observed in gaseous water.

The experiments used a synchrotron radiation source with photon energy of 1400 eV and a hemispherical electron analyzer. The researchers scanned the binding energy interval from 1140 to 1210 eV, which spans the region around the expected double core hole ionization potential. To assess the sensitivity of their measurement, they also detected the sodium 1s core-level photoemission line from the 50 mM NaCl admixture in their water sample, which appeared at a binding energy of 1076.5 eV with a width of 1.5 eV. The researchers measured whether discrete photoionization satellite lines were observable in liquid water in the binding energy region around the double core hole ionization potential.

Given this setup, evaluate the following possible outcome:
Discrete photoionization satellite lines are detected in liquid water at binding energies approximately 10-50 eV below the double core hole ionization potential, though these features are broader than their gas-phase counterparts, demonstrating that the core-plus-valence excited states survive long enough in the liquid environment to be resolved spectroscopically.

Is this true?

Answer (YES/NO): NO